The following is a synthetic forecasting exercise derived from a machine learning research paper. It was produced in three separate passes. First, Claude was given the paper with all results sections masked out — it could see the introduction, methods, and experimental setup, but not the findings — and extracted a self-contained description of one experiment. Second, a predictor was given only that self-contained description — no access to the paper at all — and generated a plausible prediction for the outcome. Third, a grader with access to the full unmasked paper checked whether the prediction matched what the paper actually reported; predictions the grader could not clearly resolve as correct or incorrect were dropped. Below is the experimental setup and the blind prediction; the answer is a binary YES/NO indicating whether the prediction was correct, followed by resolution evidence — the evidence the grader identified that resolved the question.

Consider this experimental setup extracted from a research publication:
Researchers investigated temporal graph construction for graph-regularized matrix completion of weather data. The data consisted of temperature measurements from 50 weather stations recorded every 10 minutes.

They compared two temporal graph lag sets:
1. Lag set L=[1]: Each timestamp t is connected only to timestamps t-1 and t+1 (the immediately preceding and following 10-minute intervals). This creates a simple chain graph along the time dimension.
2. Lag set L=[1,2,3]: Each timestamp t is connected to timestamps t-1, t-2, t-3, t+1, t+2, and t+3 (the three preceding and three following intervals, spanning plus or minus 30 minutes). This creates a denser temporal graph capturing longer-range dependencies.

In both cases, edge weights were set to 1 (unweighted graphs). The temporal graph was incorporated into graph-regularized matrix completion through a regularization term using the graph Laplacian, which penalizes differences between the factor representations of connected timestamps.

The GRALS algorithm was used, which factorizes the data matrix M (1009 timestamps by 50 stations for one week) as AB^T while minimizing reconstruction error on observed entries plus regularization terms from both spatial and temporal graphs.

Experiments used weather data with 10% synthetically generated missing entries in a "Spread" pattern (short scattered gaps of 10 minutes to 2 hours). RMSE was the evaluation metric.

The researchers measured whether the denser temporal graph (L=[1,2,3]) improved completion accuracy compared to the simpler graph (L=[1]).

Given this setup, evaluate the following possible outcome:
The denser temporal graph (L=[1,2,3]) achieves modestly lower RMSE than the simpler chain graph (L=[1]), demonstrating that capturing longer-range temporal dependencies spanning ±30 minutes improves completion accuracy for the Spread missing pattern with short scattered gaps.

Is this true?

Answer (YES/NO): YES